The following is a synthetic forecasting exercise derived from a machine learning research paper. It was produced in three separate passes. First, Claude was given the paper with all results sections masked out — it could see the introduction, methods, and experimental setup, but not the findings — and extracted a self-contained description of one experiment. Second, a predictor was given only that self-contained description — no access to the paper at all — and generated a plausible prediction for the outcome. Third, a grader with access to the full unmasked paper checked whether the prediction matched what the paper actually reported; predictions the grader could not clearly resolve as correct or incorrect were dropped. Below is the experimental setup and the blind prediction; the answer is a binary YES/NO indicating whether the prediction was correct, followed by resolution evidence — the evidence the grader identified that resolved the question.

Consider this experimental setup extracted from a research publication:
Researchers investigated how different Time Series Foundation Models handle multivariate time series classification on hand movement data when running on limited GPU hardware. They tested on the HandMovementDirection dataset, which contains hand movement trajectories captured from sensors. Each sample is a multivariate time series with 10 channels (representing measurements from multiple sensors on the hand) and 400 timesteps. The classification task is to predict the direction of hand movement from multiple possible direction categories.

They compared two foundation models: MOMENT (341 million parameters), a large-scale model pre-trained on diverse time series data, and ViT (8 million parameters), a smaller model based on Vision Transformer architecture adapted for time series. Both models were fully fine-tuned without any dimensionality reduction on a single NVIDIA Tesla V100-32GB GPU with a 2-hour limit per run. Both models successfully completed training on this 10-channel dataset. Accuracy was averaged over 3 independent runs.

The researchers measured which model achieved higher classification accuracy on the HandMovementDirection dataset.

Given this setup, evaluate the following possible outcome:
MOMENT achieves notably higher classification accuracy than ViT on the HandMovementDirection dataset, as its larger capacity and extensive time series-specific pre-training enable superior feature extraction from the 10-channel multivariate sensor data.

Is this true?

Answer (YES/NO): NO